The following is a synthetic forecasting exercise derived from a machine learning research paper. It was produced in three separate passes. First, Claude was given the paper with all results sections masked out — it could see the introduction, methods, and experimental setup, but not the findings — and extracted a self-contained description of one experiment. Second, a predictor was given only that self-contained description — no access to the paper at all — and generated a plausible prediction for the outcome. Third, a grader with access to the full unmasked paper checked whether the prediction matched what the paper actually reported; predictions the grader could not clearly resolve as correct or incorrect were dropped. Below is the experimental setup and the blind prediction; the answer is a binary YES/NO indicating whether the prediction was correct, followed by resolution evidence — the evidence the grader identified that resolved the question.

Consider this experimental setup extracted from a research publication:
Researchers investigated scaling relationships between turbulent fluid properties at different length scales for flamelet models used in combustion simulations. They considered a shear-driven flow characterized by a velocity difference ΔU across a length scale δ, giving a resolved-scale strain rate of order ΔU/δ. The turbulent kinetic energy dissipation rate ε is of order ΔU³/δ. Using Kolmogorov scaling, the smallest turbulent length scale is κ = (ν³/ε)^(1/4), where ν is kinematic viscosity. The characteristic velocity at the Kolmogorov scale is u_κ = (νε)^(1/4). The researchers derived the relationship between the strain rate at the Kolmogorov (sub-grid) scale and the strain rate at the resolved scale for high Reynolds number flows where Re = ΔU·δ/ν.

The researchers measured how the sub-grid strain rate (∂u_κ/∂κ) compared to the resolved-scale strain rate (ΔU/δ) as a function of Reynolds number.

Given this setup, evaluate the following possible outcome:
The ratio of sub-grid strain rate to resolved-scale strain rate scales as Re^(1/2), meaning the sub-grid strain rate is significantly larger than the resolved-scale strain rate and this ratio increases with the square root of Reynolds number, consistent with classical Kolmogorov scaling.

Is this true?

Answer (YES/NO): YES